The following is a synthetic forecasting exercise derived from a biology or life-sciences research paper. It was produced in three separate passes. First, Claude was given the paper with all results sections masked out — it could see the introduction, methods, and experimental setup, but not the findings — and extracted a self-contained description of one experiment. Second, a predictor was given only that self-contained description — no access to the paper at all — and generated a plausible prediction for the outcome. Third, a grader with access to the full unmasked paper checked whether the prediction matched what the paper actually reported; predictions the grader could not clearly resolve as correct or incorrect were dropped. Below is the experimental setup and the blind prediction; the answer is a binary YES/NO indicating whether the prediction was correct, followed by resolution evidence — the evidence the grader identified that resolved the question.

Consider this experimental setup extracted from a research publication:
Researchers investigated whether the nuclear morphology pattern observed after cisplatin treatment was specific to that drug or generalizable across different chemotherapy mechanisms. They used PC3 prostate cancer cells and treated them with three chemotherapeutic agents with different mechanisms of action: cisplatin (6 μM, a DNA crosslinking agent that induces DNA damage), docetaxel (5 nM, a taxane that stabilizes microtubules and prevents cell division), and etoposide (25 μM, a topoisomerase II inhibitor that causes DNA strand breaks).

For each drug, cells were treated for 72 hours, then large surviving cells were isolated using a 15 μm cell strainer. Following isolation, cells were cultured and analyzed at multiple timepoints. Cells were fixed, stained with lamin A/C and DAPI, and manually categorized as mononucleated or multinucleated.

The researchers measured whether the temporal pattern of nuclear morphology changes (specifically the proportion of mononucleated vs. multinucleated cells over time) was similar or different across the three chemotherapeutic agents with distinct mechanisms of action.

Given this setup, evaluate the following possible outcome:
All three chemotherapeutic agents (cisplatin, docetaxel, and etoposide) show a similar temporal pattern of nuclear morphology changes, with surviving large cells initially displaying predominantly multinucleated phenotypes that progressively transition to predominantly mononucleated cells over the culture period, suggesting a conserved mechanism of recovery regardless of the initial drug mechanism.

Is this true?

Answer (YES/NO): NO